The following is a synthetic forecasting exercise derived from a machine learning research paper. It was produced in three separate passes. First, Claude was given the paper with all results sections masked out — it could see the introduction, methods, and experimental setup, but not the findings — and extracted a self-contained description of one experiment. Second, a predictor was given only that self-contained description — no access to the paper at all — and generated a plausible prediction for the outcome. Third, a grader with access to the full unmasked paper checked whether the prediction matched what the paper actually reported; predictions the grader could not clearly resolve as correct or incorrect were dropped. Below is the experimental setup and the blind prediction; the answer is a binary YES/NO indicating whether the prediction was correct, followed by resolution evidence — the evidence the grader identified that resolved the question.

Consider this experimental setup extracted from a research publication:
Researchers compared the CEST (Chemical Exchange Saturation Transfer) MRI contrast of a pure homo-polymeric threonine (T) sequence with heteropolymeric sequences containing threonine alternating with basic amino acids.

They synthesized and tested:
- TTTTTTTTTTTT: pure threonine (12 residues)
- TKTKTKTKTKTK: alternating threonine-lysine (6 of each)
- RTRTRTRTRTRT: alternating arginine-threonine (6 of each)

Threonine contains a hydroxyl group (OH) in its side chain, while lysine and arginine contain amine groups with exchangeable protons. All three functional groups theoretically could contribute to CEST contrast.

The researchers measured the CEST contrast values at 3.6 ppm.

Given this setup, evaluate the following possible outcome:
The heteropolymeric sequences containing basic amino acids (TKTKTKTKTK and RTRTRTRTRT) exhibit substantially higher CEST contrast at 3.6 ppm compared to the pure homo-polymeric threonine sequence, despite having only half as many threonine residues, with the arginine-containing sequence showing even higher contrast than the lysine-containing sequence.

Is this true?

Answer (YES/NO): YES